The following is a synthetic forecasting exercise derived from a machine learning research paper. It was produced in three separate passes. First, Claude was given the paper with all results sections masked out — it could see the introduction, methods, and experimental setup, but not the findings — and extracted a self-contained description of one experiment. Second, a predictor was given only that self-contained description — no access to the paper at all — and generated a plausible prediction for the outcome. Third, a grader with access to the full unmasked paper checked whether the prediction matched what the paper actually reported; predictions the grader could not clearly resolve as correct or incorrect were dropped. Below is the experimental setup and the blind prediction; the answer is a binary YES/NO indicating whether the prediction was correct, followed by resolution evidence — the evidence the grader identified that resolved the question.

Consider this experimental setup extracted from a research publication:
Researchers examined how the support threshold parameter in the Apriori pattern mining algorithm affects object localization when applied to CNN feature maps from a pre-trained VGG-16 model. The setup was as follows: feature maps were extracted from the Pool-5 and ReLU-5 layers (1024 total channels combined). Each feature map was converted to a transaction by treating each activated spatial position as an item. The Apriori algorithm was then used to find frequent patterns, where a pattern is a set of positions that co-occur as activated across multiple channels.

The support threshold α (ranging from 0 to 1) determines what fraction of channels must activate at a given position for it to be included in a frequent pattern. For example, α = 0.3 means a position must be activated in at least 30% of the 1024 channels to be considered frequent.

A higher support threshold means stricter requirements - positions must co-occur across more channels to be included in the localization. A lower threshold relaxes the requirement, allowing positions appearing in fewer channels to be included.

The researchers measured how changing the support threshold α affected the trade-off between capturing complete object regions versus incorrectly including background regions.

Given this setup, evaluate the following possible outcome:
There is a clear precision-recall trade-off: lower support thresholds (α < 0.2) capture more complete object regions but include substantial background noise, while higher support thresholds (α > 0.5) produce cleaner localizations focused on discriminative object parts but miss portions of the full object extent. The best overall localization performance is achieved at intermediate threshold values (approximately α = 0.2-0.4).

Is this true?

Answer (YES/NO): NO